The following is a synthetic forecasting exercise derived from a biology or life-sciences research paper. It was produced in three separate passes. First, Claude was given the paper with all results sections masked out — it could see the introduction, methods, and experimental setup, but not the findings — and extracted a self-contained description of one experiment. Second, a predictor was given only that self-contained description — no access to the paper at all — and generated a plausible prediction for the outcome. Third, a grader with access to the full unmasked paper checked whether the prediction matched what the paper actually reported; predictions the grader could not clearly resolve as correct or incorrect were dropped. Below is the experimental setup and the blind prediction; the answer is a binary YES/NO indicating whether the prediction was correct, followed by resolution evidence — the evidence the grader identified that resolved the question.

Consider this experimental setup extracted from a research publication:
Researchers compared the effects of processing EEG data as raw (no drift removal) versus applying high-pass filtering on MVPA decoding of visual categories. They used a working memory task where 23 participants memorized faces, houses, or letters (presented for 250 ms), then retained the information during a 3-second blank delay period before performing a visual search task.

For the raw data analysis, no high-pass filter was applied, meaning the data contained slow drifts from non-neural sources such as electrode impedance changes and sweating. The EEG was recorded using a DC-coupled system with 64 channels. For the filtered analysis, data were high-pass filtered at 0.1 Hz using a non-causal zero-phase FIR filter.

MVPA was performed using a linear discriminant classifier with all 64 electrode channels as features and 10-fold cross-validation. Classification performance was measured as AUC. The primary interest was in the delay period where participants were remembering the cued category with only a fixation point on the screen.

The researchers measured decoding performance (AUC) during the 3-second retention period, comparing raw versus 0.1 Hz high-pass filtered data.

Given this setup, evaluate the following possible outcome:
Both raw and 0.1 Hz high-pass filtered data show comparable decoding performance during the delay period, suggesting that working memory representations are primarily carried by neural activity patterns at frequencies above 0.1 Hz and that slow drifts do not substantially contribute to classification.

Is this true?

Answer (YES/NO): NO